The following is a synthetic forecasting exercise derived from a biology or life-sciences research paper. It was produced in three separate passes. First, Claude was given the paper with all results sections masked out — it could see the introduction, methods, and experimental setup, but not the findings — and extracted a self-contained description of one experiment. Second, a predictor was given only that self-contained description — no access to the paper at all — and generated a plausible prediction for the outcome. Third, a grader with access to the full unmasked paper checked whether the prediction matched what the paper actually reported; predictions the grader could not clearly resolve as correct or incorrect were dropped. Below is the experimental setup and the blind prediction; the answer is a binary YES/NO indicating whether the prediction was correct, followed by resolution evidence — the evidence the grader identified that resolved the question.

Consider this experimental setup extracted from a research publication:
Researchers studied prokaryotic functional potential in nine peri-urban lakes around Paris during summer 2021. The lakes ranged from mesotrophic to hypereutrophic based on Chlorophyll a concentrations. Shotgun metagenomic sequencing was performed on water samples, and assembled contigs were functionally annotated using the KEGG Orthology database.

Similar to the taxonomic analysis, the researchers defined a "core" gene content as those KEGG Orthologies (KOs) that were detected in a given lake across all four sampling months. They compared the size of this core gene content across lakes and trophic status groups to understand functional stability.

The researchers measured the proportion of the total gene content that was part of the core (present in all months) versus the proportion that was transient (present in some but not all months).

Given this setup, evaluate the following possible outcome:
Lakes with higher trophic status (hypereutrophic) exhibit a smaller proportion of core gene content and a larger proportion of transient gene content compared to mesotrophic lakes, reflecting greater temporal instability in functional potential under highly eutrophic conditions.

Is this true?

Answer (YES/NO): NO